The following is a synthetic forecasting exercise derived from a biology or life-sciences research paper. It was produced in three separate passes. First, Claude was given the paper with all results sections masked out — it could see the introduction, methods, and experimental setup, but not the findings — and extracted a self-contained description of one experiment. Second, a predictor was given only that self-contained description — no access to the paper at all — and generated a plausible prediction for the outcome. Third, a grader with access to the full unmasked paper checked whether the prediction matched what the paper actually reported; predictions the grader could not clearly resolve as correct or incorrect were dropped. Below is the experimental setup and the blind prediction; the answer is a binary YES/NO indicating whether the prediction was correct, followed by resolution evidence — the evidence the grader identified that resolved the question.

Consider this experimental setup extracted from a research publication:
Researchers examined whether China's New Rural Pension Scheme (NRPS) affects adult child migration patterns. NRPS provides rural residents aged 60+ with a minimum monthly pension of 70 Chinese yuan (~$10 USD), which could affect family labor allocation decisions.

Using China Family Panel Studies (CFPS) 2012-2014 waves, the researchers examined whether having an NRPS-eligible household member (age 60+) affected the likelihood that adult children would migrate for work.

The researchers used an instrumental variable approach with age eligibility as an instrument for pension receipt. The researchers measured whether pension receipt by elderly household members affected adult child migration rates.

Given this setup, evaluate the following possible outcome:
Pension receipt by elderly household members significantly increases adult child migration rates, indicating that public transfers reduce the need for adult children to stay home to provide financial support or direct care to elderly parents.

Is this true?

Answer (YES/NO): NO